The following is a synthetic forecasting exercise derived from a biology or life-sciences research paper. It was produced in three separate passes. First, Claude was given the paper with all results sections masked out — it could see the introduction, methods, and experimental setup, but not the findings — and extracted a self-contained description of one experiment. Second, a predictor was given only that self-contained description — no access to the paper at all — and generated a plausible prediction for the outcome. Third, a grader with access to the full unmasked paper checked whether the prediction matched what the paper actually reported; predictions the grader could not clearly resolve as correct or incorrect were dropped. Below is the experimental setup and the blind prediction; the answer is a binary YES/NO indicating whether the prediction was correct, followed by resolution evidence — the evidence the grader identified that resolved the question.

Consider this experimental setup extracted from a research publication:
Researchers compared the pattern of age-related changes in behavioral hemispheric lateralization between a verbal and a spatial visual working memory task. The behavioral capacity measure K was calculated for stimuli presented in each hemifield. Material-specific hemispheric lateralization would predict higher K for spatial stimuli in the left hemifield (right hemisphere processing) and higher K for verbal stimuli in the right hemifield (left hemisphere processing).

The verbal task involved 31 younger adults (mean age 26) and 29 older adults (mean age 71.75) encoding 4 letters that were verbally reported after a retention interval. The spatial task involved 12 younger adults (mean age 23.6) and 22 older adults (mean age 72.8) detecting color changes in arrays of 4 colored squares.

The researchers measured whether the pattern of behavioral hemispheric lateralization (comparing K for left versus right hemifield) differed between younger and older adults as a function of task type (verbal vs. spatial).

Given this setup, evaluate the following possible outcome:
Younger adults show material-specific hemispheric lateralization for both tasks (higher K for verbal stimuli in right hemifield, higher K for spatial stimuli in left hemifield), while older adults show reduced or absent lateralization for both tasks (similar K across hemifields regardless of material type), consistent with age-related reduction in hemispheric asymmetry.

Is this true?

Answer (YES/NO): NO